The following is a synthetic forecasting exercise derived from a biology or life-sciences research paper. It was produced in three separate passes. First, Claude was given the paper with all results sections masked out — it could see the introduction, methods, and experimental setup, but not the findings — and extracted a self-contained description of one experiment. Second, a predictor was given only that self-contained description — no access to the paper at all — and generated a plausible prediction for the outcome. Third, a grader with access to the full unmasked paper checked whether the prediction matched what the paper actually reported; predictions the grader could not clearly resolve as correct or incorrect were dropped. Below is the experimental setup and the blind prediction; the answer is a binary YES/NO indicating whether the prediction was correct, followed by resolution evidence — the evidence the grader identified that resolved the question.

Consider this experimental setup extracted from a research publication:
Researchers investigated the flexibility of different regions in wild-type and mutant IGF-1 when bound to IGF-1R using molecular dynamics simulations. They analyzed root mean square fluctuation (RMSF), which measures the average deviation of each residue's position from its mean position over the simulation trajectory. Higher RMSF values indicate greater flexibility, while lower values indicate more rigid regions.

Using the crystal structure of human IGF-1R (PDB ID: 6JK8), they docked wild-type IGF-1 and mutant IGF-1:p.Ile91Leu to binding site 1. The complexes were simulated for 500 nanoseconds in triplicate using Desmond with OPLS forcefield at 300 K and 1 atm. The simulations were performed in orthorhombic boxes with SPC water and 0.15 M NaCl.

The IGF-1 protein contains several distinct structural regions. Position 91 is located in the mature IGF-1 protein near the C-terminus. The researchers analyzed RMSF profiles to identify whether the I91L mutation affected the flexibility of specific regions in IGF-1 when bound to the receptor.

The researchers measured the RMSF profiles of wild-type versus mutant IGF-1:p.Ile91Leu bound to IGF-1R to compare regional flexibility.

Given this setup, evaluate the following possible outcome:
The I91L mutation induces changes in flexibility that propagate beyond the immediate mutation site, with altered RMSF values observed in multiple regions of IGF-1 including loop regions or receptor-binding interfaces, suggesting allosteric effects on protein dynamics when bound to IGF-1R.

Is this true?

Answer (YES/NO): YES